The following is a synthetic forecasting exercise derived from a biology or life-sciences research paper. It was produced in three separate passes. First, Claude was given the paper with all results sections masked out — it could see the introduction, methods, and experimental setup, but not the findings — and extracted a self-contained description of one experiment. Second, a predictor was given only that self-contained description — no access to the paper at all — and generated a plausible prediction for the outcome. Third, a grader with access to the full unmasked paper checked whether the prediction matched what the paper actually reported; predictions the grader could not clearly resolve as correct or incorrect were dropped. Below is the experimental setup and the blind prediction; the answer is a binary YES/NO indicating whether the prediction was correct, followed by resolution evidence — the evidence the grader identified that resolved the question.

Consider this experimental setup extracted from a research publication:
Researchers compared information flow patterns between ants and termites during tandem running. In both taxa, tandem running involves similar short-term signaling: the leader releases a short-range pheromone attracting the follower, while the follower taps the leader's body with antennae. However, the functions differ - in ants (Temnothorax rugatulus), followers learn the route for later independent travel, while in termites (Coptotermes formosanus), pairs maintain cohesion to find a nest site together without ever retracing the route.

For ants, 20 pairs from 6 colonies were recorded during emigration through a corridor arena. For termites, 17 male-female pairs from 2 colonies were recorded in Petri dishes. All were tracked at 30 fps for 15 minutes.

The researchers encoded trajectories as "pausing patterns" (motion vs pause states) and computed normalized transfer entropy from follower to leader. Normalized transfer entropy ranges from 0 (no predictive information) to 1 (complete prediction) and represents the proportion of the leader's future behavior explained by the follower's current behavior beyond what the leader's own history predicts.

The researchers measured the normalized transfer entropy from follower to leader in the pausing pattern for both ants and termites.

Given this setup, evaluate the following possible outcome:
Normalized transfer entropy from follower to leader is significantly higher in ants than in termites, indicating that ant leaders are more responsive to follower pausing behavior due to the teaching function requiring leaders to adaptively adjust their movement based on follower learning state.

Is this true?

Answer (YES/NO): YES